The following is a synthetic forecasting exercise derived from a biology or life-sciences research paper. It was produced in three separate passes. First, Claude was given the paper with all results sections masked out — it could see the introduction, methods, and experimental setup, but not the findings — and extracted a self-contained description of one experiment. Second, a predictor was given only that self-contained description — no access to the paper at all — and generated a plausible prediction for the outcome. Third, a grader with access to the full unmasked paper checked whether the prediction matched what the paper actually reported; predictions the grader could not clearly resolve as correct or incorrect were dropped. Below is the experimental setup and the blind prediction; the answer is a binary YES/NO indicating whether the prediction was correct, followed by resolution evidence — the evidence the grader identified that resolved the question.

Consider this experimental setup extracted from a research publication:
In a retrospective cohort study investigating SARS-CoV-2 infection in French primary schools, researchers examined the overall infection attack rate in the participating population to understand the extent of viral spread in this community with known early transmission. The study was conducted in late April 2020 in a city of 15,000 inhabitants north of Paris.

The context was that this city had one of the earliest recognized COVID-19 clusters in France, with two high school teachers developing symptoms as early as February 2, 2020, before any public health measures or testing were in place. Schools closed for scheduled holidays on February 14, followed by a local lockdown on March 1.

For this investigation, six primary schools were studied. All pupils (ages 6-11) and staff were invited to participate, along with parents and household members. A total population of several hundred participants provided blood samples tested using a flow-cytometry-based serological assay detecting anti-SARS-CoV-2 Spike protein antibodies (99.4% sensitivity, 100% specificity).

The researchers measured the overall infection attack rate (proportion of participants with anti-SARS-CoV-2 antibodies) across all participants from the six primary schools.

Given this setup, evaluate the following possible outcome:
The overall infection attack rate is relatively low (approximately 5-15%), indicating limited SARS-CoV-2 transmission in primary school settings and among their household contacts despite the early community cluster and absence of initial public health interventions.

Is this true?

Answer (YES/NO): YES